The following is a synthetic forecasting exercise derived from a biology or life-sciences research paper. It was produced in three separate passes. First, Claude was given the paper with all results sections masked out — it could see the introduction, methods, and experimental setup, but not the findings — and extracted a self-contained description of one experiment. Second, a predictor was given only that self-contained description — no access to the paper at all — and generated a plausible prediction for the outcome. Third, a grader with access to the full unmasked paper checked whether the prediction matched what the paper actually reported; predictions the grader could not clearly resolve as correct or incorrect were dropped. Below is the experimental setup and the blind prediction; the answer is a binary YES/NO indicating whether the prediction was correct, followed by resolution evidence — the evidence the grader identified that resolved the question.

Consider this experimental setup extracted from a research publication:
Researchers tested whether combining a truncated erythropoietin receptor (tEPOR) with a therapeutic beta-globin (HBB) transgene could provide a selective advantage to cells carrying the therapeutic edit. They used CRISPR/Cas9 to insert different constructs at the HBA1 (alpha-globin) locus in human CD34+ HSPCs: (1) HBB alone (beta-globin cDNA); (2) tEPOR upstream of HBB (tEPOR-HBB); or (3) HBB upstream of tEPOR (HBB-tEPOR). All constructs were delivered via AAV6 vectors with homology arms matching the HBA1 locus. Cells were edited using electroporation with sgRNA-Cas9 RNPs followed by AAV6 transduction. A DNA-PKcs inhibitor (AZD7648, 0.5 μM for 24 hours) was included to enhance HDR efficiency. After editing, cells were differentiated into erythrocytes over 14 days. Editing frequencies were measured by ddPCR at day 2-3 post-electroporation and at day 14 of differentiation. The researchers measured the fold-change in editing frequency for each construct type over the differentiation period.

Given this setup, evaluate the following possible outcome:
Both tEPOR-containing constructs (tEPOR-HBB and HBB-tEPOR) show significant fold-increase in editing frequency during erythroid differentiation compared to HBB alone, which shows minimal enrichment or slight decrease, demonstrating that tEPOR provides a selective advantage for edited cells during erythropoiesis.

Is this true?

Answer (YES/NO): NO